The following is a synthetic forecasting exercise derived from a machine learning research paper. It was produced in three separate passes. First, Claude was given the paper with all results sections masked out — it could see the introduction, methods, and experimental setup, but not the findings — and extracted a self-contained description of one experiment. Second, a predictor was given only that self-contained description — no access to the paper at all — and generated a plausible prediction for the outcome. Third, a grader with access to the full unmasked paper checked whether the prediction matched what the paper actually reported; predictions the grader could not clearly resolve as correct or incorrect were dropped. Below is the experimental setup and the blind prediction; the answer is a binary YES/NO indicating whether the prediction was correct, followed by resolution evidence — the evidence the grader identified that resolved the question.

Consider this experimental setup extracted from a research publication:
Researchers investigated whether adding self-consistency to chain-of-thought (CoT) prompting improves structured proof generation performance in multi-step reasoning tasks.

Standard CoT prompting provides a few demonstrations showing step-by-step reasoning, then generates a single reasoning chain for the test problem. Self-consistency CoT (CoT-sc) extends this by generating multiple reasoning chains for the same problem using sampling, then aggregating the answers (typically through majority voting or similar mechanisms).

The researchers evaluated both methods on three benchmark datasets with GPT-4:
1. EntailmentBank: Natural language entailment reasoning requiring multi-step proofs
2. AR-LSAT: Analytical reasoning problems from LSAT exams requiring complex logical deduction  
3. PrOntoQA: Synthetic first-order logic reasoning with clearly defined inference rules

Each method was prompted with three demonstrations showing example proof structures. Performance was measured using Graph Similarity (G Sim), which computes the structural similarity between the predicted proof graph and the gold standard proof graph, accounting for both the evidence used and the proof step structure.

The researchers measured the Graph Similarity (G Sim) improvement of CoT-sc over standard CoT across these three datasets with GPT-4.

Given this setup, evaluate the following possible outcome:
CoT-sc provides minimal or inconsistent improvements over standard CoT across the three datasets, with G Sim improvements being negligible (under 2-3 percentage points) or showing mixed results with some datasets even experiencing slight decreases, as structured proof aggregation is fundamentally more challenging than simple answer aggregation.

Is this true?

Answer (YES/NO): YES